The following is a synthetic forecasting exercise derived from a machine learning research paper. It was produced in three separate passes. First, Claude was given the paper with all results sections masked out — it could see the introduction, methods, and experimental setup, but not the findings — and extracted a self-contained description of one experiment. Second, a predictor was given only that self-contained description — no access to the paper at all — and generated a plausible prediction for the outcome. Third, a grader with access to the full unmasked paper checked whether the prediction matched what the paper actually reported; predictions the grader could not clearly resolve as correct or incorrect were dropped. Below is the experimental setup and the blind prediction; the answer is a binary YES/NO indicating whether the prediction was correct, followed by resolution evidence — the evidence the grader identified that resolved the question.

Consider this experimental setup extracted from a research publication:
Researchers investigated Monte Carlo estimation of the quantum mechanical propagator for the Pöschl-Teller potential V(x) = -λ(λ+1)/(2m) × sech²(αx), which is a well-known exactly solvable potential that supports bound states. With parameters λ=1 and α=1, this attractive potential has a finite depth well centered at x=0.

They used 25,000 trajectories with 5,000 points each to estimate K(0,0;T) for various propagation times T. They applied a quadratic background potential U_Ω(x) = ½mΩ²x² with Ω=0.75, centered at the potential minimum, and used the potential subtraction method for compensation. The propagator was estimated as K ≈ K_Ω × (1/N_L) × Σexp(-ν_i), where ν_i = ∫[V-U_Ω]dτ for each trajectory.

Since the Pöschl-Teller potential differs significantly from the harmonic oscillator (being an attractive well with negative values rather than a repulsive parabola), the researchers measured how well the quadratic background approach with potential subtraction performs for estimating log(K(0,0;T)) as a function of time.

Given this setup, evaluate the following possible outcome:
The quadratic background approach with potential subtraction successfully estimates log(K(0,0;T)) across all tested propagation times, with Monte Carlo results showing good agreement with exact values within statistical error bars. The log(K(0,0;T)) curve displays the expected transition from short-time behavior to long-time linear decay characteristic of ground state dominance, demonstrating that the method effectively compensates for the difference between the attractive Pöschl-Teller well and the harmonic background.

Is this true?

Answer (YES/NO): YES